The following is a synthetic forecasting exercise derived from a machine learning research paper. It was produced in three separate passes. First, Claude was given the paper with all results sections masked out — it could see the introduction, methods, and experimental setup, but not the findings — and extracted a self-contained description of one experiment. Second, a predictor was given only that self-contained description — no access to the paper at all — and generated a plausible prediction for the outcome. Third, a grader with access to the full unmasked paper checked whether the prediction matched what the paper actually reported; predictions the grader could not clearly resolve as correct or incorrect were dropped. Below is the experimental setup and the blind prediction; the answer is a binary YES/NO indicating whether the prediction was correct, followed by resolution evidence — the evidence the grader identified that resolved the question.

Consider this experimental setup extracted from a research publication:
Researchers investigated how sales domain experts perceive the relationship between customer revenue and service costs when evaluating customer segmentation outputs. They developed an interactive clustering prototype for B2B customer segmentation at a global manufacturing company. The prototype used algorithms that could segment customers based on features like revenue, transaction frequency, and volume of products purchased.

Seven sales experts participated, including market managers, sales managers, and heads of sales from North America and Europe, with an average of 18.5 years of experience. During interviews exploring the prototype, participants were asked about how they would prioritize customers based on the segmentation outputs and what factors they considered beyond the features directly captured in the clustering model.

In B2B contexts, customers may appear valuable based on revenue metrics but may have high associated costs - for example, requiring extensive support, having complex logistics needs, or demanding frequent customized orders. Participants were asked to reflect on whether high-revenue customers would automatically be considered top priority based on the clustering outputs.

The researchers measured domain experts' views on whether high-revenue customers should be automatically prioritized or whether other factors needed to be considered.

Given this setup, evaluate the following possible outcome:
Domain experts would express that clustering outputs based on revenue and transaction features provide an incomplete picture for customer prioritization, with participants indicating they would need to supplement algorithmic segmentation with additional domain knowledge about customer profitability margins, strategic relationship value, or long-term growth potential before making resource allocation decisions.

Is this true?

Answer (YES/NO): YES